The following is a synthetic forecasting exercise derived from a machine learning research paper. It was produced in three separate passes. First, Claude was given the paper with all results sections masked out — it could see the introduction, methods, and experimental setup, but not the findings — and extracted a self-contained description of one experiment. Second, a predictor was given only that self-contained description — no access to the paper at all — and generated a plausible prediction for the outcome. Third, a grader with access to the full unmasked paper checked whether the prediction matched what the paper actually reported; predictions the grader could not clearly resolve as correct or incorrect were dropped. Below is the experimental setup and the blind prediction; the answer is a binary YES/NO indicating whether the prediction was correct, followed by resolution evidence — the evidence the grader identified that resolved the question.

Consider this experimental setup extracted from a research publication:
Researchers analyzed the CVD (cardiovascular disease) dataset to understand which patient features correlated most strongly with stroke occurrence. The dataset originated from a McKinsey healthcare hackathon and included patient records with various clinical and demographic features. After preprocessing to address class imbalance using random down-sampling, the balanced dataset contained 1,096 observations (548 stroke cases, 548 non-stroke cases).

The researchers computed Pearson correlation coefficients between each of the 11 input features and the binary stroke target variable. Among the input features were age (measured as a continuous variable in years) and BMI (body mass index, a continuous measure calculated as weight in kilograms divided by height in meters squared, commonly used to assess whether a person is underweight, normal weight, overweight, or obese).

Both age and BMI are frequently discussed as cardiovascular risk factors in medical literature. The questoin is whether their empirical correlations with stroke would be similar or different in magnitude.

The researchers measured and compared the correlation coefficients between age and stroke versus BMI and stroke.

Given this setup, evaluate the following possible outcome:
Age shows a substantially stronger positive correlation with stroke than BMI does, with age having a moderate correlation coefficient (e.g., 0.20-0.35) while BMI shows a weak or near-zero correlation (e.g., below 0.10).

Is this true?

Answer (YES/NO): NO